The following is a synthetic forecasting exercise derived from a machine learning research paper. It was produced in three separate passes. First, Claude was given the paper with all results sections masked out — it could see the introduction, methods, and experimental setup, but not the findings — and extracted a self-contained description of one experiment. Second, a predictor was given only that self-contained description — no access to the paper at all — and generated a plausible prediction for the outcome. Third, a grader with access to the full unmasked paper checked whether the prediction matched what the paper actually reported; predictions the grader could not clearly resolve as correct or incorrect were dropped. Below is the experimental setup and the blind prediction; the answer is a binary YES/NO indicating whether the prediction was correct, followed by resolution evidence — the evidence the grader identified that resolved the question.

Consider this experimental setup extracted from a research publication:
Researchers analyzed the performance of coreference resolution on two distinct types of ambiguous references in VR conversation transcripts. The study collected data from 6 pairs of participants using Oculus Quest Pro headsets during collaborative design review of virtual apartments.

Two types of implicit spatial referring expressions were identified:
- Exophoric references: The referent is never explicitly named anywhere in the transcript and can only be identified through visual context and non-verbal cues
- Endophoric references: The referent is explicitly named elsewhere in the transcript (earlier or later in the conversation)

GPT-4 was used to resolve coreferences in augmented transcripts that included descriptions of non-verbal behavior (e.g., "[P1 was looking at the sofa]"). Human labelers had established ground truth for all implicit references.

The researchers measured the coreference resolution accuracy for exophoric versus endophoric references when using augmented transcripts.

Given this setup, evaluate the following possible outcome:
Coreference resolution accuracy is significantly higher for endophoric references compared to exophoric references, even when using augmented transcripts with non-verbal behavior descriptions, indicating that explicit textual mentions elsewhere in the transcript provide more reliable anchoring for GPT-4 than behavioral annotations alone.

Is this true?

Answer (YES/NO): NO